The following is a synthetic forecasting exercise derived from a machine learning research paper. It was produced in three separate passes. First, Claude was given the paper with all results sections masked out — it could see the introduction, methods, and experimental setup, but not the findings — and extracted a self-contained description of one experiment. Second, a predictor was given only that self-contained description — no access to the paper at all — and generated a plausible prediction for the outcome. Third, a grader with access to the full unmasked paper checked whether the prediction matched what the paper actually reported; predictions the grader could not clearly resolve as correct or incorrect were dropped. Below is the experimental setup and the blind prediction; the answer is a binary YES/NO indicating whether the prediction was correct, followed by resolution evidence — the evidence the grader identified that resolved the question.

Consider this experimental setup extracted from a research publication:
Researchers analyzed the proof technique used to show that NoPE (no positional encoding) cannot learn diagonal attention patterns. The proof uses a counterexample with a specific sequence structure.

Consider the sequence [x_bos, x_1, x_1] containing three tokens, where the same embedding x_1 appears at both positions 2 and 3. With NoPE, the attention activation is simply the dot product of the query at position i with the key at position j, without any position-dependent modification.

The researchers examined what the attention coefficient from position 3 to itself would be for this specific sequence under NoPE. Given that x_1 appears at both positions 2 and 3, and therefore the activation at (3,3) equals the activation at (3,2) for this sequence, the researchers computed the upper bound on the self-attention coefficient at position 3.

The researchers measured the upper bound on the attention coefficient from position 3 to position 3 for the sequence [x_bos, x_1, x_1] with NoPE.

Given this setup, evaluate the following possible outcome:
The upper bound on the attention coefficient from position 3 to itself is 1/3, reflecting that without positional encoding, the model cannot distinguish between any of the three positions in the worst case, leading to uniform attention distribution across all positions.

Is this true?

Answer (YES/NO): NO